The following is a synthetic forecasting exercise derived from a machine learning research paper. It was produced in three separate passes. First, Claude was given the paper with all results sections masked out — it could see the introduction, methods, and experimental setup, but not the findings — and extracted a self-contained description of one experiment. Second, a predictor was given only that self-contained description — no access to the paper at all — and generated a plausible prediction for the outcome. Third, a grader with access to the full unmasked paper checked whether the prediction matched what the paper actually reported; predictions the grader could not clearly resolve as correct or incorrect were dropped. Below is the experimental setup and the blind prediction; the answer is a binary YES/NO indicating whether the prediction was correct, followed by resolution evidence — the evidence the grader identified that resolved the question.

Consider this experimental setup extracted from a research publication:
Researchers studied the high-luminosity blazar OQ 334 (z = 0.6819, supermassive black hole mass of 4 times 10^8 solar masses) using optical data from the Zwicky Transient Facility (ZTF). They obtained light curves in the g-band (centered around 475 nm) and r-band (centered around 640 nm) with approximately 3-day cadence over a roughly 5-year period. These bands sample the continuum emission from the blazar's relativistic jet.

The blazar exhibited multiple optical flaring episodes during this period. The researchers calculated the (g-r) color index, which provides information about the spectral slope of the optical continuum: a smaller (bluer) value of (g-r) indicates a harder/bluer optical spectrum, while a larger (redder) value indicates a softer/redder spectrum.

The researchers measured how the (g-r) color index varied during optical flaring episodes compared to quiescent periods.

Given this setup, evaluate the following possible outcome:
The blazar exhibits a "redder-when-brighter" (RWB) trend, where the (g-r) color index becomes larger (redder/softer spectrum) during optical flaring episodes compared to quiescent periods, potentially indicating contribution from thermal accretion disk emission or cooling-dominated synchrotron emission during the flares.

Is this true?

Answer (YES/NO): YES